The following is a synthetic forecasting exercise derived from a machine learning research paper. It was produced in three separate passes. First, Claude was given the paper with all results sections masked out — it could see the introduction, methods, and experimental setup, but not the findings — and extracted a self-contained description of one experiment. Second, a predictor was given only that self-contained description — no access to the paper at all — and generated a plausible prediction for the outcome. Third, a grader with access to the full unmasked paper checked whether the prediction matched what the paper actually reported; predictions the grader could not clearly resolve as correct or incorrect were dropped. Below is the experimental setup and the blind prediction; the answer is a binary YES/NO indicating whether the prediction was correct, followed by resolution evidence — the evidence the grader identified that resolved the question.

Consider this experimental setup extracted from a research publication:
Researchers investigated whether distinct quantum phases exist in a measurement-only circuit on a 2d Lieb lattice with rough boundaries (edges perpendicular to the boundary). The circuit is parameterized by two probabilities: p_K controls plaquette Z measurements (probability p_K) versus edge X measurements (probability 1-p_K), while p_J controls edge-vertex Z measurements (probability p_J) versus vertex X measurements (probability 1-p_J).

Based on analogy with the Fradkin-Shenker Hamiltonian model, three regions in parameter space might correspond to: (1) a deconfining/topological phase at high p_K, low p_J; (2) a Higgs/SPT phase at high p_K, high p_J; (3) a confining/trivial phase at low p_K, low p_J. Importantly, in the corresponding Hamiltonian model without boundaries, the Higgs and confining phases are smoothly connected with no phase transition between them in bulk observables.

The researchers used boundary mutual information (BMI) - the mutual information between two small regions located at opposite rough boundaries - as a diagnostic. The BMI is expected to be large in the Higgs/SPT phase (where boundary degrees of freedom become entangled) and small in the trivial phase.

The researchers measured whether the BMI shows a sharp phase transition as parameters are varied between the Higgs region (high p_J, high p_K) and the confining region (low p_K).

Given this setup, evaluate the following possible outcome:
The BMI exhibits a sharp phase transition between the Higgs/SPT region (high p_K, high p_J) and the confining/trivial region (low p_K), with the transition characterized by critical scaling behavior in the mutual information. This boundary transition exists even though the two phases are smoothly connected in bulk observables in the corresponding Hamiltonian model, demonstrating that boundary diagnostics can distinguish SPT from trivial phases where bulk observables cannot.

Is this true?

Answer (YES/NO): YES